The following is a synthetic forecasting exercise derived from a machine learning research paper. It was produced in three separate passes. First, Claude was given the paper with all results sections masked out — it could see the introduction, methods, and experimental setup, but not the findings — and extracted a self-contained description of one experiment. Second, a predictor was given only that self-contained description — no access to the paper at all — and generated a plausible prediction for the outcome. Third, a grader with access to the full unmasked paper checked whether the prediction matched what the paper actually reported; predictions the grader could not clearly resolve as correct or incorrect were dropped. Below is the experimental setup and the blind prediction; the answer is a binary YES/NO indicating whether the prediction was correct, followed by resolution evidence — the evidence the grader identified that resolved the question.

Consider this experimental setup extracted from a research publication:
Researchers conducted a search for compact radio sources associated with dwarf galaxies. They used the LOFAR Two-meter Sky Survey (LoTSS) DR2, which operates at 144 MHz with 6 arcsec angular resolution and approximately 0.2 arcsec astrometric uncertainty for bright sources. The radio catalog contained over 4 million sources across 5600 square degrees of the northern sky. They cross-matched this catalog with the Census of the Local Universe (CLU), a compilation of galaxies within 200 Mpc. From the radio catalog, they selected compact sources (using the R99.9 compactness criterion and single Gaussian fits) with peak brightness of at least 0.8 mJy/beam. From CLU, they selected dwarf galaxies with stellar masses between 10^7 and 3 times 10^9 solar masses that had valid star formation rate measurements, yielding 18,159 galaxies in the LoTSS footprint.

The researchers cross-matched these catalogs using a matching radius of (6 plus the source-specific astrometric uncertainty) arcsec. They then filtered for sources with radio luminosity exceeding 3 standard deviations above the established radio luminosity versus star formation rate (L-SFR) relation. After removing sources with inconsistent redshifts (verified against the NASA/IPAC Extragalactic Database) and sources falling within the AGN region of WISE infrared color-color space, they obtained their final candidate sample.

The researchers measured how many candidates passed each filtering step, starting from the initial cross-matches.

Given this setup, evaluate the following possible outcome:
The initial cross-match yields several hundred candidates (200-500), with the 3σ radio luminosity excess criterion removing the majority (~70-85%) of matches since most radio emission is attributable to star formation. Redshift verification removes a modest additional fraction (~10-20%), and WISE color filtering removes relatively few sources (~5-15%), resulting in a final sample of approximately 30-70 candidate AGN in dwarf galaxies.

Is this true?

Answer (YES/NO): NO